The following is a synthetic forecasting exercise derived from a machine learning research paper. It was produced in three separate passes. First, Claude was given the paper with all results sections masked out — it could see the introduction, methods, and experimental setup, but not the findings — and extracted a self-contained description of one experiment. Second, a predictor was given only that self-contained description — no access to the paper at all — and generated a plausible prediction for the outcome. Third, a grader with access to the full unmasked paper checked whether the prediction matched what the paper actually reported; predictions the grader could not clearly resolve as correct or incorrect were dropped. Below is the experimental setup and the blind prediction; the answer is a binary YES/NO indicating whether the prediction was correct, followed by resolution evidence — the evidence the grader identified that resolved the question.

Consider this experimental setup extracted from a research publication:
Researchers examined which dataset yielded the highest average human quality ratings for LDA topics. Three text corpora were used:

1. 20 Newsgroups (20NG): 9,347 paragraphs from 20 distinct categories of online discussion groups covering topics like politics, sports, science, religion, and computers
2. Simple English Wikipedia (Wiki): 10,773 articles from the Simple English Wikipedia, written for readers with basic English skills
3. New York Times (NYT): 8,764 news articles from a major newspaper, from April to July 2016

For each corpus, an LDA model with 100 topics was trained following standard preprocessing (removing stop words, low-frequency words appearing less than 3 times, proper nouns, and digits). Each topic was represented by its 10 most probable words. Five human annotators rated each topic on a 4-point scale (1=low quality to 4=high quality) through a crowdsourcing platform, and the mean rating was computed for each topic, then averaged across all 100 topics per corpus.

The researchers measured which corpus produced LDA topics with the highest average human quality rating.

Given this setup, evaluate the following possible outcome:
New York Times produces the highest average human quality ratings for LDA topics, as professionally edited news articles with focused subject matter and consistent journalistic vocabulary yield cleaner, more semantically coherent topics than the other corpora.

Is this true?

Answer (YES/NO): NO